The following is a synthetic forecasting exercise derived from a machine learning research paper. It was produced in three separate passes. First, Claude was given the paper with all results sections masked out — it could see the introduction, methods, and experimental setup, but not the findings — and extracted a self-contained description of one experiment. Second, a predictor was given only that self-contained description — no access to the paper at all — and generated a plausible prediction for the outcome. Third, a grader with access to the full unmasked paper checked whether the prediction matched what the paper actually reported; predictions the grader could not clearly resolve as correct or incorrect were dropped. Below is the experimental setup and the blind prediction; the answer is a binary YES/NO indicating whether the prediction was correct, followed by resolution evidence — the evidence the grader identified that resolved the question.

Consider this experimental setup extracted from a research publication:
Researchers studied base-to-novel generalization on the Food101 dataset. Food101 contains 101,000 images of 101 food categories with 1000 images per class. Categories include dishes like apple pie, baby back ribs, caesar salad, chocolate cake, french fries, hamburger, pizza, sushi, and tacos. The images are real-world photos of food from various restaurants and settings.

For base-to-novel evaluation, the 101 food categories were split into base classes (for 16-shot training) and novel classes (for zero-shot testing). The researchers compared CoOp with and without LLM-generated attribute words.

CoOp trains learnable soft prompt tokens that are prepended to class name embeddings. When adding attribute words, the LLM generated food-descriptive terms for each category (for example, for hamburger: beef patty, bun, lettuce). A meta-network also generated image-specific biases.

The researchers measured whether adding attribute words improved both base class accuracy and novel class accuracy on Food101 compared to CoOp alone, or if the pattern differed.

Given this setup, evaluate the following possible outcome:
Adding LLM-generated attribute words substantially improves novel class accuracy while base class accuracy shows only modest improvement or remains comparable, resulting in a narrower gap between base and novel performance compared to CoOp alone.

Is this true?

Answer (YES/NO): YES